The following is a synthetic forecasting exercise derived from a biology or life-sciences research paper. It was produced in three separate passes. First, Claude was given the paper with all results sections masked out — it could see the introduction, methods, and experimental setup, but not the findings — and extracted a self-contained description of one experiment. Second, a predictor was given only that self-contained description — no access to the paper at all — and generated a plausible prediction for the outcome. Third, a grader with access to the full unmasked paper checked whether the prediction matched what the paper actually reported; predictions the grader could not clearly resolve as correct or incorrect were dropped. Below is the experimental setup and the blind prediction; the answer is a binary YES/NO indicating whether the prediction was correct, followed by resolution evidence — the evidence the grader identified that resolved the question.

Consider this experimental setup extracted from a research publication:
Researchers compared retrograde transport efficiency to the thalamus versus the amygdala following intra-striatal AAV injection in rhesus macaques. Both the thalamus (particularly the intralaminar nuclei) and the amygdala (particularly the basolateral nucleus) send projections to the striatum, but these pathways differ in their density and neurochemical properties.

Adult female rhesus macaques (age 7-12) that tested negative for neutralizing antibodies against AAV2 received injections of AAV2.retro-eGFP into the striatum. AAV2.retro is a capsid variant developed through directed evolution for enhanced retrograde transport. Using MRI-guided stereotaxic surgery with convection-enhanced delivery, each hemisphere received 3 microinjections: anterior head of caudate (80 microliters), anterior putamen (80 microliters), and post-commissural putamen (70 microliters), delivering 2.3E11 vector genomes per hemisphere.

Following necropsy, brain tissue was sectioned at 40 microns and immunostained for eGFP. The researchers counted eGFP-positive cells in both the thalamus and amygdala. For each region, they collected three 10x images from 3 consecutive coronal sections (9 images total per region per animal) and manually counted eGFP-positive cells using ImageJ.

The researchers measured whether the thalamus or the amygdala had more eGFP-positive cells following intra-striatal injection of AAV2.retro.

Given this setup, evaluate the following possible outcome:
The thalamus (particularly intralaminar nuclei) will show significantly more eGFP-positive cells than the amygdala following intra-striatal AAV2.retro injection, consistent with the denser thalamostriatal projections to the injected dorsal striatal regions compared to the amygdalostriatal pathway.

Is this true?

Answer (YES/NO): NO